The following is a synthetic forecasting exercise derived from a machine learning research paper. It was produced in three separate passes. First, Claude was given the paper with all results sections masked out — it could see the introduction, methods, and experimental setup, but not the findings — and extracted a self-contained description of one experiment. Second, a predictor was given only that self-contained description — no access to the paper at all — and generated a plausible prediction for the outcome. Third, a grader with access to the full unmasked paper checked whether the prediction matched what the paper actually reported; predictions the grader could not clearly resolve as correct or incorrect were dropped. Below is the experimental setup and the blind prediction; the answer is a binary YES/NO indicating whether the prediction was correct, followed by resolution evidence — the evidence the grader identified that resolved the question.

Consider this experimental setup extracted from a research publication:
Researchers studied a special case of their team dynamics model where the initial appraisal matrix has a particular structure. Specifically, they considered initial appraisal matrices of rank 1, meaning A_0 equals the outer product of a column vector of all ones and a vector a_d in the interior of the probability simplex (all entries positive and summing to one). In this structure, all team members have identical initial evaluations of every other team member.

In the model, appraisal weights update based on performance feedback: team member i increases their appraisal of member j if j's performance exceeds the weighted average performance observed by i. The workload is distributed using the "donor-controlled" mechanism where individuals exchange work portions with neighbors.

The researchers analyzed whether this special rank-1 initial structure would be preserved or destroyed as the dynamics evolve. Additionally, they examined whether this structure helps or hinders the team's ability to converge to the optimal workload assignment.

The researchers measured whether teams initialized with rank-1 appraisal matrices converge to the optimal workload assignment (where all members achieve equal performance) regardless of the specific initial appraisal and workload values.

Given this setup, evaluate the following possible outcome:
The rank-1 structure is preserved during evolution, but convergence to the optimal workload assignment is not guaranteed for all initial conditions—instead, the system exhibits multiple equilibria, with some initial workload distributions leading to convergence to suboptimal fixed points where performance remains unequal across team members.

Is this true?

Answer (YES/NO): NO